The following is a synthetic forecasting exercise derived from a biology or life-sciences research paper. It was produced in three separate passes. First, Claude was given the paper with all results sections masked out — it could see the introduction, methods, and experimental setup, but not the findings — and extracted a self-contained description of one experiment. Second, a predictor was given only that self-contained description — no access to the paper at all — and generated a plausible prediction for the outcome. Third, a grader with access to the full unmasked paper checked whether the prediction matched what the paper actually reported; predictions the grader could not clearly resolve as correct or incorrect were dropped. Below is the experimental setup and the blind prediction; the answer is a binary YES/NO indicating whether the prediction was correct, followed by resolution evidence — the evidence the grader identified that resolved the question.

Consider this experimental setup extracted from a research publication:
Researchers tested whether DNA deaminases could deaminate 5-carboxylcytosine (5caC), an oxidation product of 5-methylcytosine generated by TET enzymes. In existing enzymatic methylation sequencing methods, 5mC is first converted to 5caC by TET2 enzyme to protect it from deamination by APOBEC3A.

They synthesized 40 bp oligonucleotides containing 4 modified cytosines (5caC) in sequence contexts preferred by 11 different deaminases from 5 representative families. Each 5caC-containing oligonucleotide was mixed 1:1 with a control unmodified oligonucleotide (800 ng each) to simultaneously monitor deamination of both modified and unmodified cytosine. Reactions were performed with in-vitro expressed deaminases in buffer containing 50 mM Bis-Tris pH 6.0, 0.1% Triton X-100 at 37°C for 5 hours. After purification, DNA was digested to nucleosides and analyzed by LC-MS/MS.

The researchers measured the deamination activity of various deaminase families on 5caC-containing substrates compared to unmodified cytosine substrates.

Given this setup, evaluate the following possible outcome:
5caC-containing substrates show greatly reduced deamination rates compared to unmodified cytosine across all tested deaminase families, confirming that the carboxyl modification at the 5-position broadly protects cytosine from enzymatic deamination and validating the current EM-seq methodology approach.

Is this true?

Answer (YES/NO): NO